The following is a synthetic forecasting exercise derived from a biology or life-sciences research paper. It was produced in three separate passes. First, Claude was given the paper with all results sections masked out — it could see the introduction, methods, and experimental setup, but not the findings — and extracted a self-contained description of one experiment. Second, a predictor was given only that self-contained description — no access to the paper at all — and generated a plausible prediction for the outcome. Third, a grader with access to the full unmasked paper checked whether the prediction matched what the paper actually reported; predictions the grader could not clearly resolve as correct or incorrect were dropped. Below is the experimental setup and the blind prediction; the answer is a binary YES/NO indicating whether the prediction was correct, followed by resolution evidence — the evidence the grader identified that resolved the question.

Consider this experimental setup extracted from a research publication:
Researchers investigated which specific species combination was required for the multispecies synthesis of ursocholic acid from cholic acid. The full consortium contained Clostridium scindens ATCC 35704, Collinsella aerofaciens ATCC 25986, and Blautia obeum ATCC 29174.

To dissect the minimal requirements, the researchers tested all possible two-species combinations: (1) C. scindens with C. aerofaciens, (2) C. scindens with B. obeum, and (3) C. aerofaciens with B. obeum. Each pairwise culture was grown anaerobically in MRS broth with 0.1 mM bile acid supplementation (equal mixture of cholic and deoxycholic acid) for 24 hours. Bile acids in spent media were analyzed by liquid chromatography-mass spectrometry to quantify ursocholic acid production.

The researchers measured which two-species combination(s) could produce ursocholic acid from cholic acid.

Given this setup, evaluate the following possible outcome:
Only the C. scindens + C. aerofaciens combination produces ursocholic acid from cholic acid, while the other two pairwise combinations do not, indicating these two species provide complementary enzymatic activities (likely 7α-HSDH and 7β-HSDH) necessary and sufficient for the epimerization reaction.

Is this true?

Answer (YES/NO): NO